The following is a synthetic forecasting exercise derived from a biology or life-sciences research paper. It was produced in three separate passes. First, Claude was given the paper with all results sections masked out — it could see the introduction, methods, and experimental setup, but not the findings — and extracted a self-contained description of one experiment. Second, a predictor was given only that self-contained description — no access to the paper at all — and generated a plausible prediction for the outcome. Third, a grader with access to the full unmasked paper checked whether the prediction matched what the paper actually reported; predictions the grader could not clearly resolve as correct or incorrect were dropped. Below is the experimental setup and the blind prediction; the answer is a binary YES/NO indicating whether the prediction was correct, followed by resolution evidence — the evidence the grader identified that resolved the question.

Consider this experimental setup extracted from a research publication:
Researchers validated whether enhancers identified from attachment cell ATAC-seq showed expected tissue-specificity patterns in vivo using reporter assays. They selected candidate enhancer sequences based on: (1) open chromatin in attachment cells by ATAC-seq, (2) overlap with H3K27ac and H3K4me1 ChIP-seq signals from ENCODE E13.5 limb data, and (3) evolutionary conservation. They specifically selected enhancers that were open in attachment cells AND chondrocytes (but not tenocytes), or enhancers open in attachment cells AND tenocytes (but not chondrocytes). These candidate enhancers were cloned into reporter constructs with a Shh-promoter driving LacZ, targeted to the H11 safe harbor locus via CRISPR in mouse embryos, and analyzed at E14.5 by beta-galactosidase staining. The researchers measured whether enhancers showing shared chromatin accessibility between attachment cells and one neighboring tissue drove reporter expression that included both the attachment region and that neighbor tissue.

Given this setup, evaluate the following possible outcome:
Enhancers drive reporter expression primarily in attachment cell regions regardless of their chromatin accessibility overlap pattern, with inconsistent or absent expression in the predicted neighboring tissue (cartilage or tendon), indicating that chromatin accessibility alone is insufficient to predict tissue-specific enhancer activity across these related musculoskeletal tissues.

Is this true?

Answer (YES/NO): NO